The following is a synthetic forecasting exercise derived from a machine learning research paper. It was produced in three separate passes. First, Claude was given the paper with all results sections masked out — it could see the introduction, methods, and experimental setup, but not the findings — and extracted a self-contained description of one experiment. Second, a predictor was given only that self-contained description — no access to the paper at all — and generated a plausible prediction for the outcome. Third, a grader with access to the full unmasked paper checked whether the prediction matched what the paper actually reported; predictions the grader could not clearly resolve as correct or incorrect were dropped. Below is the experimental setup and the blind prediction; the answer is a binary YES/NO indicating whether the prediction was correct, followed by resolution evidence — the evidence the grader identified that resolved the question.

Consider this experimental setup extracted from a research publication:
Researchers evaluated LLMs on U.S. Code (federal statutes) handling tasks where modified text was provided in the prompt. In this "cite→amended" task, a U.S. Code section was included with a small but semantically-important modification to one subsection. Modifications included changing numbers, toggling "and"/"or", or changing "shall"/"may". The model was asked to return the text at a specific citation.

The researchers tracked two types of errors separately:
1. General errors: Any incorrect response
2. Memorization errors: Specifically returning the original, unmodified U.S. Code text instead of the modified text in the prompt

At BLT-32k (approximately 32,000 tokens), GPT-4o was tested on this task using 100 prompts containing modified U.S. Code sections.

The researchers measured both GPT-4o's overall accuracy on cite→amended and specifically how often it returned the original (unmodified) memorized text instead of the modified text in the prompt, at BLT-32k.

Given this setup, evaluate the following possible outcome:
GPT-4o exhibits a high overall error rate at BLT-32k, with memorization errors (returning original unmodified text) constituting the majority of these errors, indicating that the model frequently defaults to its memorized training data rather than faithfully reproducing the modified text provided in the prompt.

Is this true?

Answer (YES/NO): NO